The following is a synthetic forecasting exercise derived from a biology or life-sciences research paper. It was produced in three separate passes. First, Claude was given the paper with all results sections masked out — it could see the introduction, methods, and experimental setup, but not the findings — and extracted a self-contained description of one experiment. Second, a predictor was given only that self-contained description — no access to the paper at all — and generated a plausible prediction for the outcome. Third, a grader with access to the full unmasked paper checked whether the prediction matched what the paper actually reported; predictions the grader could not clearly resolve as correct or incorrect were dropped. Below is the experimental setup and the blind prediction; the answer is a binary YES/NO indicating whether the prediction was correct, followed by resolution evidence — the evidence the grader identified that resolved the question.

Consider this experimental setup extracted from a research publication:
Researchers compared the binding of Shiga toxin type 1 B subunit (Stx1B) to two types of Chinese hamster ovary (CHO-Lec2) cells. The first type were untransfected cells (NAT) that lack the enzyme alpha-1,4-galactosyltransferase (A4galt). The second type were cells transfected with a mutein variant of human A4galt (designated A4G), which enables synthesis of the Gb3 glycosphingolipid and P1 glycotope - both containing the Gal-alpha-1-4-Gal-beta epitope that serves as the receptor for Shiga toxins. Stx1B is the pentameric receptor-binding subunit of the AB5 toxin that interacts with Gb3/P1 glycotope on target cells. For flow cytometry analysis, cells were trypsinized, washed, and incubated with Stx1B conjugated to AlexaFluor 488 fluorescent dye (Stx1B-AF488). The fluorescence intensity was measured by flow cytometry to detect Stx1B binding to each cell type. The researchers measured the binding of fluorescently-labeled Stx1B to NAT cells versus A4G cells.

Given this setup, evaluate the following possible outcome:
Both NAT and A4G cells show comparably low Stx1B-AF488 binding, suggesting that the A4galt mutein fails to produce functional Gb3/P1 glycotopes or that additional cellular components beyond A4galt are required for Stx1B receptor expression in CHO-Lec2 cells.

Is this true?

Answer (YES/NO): NO